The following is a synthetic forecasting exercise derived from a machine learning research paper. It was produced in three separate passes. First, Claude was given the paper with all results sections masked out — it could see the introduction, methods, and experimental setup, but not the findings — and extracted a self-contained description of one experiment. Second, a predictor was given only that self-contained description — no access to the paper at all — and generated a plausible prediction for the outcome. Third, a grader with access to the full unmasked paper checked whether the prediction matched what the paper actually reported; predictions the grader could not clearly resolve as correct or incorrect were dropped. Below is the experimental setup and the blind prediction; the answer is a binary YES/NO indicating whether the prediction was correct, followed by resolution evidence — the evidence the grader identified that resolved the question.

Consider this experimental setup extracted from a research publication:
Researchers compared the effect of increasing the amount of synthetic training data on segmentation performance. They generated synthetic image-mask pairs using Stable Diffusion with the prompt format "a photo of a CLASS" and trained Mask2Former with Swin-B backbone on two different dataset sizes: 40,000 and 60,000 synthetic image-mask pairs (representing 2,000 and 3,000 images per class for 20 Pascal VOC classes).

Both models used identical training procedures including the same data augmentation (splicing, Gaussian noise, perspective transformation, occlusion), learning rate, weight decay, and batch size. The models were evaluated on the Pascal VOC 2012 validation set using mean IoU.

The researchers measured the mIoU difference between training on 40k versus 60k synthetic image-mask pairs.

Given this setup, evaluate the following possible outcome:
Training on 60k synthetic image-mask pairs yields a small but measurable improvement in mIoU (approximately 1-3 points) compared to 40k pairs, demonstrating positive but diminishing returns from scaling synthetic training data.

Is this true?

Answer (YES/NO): YES